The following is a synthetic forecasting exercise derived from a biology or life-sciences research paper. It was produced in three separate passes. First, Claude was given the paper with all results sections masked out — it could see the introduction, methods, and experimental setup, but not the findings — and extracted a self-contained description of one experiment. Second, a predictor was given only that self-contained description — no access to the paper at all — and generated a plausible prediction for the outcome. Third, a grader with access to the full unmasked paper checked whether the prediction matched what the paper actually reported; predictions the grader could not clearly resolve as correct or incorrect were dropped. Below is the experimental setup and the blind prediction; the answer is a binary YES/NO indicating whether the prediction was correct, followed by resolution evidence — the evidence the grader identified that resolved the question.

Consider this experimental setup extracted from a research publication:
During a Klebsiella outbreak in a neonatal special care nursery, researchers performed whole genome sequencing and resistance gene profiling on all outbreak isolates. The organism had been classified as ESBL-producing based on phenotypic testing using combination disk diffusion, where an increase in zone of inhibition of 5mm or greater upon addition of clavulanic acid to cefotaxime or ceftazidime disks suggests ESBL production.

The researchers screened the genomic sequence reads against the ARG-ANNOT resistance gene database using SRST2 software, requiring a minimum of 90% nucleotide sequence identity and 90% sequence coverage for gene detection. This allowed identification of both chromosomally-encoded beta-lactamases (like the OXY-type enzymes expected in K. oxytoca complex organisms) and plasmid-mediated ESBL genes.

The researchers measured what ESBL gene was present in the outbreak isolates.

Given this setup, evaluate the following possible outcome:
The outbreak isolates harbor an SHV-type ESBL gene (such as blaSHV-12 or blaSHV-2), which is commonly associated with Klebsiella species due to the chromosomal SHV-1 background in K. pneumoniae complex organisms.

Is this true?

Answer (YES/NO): YES